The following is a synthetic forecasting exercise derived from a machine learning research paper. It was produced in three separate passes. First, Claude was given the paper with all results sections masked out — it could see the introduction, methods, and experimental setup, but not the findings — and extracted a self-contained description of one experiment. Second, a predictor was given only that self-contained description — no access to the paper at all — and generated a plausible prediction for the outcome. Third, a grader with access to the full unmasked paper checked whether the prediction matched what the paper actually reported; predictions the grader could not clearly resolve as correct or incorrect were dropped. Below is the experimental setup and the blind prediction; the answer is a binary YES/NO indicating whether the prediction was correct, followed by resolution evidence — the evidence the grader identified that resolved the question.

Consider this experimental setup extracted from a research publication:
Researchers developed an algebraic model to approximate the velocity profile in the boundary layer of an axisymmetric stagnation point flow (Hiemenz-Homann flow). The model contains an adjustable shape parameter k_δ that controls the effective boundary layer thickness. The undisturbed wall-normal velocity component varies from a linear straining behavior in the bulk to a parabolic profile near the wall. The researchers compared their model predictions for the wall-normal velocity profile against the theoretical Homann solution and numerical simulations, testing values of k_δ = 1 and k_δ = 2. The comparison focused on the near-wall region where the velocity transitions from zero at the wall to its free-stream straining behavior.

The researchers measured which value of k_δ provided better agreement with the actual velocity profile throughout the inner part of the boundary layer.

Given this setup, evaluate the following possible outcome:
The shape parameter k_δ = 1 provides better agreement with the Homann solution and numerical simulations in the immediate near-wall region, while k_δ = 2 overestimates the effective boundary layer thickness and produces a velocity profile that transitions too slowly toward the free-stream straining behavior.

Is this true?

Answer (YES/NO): NO